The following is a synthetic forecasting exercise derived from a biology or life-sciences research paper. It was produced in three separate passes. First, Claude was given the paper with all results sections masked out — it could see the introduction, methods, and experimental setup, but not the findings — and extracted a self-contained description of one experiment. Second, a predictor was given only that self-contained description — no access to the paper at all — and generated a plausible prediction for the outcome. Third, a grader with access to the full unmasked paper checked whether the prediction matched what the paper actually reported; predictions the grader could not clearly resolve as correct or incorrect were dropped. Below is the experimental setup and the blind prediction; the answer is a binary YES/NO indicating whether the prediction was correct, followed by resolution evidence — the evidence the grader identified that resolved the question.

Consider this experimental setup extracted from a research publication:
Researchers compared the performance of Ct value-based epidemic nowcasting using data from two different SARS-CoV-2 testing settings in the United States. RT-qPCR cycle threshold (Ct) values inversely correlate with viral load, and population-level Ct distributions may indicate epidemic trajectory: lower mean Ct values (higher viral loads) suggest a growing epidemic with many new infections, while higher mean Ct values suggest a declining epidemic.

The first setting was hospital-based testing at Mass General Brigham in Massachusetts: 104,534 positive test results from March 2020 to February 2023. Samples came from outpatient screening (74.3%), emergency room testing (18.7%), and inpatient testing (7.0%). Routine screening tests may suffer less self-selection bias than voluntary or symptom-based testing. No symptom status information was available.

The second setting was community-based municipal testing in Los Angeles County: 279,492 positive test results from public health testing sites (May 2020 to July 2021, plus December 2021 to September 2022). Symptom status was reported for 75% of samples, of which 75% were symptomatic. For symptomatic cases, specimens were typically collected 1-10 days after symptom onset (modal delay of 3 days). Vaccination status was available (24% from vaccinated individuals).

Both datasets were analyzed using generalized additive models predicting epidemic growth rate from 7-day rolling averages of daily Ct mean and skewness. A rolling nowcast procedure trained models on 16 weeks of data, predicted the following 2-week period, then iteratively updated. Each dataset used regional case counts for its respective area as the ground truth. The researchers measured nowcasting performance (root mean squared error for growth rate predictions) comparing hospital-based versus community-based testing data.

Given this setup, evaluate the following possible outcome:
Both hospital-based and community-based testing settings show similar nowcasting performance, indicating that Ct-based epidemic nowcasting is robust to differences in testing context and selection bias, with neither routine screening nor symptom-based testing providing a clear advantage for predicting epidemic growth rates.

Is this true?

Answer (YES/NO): NO